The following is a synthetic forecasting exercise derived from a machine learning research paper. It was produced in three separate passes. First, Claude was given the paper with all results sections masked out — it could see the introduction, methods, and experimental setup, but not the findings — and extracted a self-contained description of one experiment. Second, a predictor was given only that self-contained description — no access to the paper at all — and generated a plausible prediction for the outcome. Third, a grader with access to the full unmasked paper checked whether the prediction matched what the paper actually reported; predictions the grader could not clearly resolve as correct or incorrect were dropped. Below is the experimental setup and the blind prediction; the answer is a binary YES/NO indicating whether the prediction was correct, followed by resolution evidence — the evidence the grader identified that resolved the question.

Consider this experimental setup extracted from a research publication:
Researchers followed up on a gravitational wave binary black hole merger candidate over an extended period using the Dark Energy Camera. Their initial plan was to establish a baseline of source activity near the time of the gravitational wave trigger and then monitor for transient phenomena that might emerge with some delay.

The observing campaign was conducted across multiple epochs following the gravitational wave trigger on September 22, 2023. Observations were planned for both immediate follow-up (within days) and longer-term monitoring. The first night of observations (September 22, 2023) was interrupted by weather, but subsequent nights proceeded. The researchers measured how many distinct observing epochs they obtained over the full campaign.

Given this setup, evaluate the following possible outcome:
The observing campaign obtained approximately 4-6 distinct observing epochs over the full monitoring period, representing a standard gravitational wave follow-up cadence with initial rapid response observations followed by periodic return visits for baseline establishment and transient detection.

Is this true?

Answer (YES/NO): NO